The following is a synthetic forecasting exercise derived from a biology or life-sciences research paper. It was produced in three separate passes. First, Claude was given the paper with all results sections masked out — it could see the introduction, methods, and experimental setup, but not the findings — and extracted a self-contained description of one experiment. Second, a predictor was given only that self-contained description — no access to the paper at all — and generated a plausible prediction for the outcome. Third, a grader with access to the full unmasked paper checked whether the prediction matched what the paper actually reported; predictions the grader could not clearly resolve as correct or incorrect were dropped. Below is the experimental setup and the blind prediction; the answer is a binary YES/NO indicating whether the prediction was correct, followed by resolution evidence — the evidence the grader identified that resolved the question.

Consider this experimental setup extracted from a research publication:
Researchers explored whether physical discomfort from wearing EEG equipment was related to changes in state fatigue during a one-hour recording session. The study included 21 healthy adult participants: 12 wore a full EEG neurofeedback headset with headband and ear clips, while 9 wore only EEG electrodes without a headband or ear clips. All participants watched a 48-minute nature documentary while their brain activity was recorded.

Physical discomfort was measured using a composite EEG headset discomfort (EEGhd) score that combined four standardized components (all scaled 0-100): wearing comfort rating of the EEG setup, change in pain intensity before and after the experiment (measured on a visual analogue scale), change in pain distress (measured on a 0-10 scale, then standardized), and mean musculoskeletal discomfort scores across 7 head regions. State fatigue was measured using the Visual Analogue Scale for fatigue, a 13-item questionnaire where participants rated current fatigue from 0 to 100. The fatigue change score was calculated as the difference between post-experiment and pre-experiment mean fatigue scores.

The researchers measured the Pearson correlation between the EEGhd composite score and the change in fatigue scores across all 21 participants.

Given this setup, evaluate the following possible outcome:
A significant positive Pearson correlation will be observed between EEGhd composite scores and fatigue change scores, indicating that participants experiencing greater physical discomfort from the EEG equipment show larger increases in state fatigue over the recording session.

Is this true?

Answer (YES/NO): NO